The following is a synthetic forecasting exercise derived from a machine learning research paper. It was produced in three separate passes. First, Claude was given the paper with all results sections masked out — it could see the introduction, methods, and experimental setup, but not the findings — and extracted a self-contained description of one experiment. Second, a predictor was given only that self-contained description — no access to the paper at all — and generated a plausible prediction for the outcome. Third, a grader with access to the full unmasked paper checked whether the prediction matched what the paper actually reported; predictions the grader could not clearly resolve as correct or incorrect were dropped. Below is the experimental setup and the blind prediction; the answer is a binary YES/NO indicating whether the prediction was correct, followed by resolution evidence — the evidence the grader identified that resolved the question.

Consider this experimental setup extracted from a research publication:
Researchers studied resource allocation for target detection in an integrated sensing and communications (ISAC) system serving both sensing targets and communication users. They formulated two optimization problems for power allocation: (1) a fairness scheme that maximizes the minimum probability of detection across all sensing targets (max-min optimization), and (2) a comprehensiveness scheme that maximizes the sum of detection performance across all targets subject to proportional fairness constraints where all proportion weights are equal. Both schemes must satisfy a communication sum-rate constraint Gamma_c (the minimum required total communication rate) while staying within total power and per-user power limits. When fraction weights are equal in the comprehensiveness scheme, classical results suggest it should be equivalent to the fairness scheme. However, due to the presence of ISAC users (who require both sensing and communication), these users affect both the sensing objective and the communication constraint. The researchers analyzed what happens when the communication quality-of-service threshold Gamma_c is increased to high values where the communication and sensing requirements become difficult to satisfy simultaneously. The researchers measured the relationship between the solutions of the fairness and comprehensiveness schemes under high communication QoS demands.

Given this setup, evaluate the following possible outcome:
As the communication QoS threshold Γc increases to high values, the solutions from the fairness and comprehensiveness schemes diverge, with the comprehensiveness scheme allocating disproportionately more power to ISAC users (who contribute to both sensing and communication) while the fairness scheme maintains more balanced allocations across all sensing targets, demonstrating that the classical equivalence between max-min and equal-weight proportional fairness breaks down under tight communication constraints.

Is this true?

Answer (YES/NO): NO